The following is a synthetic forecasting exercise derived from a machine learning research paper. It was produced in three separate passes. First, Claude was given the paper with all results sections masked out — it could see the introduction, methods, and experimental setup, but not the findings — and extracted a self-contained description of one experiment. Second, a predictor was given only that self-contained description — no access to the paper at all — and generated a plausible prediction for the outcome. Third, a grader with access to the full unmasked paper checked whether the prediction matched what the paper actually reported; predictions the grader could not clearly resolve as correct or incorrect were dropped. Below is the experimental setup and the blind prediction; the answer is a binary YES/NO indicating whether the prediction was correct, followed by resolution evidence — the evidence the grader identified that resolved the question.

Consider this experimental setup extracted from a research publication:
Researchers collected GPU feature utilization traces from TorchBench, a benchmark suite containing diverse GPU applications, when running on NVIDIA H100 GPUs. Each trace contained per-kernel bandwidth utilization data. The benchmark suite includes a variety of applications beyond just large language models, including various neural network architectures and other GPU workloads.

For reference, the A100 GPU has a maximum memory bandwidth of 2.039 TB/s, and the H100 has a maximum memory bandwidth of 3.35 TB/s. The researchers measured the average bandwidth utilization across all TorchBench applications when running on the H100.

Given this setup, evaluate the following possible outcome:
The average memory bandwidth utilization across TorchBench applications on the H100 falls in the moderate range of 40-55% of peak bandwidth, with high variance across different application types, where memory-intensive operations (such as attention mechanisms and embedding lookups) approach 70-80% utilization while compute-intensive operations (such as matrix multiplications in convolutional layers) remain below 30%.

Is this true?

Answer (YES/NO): NO